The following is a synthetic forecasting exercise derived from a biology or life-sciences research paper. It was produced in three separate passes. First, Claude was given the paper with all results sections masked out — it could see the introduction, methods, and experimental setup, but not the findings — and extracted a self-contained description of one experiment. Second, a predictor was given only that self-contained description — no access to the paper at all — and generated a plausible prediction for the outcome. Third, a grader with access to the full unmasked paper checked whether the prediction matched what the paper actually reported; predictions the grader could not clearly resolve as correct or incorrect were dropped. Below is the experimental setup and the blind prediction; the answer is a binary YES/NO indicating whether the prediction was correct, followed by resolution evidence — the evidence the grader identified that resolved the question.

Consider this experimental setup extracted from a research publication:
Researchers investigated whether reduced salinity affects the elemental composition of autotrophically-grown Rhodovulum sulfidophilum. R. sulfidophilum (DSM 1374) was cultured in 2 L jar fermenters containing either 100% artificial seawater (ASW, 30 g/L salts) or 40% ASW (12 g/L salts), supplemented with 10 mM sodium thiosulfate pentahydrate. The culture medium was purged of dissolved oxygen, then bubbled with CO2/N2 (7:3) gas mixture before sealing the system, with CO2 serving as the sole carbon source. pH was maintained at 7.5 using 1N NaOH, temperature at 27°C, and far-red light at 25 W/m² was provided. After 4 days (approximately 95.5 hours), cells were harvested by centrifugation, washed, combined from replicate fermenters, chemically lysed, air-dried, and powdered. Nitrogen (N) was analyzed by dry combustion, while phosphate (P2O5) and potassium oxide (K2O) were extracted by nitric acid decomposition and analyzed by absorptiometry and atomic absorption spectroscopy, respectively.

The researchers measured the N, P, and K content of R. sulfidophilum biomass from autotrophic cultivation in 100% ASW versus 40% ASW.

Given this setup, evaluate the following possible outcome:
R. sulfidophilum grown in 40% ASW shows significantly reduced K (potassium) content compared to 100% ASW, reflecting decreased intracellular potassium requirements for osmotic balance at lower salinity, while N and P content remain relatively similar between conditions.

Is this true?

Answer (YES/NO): NO